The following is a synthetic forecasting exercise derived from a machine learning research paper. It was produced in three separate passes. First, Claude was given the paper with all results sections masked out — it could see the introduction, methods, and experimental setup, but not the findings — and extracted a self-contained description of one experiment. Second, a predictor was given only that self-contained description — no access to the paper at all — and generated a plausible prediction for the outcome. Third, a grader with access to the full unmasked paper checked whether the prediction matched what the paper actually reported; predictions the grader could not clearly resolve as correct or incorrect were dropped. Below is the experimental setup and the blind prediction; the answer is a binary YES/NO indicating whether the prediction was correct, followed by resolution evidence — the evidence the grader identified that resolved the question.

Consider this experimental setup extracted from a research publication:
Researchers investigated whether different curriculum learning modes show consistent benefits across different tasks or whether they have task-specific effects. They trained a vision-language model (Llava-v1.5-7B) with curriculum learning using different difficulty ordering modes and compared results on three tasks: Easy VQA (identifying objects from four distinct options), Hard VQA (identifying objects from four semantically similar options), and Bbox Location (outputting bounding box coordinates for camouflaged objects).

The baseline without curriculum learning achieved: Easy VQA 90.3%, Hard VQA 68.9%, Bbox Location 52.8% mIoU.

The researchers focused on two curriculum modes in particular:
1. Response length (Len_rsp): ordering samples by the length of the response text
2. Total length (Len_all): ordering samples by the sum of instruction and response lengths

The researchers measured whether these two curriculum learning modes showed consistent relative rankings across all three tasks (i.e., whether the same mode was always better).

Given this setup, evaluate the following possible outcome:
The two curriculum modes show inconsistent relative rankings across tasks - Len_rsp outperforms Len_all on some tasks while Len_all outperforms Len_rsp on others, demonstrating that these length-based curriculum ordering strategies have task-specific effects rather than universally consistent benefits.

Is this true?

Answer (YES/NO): YES